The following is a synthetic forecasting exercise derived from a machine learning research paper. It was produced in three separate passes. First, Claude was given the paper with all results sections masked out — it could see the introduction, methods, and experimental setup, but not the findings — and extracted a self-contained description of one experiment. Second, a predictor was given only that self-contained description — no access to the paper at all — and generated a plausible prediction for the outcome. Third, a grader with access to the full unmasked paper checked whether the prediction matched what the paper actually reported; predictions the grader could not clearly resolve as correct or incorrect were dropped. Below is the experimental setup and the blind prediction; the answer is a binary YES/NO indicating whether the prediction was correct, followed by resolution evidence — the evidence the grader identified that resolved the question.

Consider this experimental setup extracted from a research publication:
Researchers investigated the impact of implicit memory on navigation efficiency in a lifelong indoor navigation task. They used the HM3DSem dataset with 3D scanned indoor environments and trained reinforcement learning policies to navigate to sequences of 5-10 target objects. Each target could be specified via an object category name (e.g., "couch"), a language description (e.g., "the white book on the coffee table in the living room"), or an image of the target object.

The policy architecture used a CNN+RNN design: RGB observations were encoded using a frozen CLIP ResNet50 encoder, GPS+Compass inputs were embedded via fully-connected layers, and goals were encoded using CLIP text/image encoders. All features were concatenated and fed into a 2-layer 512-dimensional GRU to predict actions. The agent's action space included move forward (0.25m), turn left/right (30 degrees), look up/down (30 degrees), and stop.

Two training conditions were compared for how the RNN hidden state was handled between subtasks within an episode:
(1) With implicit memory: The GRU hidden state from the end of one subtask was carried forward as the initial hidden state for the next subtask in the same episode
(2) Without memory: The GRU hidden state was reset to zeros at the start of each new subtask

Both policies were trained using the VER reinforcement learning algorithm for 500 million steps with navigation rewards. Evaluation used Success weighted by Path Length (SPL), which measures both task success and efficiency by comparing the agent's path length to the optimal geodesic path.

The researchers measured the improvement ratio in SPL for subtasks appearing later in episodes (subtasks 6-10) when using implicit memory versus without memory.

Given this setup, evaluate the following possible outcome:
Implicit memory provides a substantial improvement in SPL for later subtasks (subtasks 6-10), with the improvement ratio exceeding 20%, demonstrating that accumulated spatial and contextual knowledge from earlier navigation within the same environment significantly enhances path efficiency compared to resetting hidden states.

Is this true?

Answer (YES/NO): NO